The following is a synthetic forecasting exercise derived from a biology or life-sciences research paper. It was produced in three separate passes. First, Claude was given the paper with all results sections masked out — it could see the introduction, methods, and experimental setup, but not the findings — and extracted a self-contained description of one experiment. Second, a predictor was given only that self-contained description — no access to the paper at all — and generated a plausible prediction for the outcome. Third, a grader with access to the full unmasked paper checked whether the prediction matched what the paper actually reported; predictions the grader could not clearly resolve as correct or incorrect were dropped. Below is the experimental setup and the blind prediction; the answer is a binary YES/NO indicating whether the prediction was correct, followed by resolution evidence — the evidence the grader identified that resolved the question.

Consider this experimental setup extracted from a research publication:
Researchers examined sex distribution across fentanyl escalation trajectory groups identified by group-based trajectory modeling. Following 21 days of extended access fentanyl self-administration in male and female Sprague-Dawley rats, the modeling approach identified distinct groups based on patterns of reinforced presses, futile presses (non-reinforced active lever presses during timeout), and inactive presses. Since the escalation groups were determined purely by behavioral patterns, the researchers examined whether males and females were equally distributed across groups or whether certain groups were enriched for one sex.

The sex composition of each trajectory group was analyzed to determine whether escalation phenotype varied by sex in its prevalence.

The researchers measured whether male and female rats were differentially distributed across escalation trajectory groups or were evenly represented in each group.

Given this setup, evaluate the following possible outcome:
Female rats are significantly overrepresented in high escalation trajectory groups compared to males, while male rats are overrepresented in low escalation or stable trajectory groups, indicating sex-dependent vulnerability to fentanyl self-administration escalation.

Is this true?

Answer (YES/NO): NO